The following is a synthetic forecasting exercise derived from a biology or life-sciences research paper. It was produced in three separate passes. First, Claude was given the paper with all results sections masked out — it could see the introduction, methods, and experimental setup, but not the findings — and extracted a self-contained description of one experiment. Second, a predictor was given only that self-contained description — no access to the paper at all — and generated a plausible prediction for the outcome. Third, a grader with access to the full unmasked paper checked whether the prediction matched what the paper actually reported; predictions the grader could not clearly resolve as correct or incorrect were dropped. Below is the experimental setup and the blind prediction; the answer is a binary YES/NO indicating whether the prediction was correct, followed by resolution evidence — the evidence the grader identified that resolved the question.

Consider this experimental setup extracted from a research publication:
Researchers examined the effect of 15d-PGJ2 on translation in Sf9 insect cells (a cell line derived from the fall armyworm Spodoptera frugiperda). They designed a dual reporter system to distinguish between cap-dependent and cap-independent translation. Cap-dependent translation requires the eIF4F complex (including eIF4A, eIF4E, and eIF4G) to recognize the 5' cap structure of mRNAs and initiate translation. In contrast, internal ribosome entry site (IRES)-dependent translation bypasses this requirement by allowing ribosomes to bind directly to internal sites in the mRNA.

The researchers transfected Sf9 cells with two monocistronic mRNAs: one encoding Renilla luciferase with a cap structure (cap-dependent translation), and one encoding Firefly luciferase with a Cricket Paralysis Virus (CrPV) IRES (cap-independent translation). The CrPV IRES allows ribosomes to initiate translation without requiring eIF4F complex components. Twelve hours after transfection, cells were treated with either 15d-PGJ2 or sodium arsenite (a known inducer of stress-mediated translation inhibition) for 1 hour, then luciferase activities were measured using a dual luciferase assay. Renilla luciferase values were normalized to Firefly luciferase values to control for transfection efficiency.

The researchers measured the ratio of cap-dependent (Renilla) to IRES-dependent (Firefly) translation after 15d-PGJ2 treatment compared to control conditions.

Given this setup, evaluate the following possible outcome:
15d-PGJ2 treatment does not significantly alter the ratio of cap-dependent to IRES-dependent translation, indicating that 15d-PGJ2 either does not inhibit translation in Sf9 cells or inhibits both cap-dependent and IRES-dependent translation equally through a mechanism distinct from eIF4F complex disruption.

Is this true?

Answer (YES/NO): NO